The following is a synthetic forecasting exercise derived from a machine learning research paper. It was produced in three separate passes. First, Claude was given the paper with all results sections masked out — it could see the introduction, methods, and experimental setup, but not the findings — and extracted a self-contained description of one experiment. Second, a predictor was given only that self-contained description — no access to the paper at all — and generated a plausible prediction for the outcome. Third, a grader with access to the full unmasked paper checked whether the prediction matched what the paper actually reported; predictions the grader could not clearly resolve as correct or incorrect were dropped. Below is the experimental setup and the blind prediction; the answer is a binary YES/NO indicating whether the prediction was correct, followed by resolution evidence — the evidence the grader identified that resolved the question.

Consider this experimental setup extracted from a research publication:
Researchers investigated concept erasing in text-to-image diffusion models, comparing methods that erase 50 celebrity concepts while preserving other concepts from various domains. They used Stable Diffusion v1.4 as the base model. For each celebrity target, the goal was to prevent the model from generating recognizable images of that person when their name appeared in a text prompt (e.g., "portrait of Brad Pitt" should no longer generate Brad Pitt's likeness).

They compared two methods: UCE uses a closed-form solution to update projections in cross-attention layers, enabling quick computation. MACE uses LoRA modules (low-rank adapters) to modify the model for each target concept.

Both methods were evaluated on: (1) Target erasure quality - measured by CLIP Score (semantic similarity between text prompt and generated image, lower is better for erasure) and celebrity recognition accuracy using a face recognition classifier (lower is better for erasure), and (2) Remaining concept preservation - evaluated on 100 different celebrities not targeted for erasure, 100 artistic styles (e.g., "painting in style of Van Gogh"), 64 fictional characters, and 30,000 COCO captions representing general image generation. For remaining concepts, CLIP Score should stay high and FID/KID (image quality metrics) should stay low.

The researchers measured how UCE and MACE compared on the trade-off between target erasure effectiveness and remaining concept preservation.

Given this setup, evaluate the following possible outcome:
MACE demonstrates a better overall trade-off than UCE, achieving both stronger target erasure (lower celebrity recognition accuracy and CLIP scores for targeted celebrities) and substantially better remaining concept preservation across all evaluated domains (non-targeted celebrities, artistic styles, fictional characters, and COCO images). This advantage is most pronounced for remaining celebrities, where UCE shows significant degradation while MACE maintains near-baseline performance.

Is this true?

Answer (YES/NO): NO